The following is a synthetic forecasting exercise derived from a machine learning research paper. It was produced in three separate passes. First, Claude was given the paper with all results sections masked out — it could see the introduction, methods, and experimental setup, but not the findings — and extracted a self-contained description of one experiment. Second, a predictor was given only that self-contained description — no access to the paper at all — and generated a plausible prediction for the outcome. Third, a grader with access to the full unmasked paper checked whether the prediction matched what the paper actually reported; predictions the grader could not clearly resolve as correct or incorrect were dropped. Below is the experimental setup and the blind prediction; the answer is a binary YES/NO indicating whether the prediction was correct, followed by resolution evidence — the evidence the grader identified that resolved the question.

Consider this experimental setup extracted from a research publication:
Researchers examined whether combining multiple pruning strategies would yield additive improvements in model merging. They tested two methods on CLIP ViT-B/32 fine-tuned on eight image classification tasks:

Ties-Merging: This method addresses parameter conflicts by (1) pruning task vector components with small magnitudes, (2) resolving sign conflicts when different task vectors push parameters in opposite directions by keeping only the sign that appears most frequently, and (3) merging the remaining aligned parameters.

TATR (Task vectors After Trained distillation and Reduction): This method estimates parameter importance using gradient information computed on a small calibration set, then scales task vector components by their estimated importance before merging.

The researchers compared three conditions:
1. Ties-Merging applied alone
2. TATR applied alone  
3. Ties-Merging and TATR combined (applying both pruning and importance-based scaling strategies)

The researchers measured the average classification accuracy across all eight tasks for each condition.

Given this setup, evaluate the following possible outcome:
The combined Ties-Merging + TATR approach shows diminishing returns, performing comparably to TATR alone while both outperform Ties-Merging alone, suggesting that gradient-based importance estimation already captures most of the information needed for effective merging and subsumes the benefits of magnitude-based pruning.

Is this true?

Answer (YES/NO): NO